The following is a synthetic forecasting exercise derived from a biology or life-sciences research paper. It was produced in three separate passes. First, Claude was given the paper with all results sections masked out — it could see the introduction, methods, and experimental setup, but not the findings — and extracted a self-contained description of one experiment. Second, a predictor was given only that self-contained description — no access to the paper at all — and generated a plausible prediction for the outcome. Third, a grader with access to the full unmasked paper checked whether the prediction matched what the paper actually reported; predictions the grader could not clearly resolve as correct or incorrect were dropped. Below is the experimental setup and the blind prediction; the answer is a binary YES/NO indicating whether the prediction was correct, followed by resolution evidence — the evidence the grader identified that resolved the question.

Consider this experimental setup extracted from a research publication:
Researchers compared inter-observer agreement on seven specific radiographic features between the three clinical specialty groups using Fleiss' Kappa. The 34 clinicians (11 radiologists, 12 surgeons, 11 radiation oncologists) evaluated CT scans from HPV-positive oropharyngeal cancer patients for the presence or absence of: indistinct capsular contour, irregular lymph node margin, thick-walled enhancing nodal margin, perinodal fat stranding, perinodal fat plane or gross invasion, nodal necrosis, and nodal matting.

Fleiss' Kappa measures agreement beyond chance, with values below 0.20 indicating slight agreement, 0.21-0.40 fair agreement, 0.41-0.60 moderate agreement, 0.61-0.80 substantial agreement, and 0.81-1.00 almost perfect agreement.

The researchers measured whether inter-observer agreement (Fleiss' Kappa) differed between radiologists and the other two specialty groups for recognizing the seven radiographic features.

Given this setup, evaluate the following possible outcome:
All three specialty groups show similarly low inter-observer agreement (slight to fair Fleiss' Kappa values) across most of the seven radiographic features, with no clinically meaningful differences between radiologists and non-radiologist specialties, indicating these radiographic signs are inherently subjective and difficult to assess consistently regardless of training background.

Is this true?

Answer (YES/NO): NO